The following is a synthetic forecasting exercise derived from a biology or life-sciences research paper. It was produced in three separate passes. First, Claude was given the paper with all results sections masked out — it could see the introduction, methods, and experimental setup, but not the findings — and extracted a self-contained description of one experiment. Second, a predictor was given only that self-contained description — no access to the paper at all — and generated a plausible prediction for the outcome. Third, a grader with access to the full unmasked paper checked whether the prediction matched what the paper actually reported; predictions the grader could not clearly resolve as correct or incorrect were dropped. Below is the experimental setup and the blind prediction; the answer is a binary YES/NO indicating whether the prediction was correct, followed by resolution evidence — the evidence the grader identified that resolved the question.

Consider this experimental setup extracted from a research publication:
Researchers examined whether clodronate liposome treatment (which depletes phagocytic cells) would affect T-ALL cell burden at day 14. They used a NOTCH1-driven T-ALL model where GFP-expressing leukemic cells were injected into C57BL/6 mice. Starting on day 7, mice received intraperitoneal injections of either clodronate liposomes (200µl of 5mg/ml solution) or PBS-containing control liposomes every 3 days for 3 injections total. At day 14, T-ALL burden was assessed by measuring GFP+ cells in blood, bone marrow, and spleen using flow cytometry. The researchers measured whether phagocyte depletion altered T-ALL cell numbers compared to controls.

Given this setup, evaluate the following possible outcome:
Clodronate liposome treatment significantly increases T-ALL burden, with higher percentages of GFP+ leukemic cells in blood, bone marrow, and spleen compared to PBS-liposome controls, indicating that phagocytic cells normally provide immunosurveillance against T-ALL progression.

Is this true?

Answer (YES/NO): NO